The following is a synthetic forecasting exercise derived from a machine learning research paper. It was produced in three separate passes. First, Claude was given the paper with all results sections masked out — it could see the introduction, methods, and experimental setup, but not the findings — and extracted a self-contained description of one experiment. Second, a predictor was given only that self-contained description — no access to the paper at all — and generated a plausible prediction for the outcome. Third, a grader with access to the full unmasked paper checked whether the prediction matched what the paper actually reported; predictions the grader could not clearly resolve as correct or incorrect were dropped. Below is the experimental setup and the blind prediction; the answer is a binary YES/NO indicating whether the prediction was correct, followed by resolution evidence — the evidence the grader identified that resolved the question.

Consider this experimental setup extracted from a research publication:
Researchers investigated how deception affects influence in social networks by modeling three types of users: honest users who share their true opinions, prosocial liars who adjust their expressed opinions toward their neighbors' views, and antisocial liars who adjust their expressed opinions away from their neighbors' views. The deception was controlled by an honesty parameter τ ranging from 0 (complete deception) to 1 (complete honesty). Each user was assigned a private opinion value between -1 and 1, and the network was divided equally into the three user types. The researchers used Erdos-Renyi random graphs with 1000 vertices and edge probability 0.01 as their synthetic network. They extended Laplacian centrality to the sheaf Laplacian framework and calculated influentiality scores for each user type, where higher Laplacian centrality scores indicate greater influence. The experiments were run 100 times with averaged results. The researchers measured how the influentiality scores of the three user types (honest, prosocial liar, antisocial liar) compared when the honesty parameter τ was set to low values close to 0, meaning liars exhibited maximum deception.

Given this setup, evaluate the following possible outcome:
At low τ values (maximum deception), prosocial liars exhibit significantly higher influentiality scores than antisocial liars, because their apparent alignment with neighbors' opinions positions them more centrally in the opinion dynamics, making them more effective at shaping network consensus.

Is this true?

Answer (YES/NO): NO